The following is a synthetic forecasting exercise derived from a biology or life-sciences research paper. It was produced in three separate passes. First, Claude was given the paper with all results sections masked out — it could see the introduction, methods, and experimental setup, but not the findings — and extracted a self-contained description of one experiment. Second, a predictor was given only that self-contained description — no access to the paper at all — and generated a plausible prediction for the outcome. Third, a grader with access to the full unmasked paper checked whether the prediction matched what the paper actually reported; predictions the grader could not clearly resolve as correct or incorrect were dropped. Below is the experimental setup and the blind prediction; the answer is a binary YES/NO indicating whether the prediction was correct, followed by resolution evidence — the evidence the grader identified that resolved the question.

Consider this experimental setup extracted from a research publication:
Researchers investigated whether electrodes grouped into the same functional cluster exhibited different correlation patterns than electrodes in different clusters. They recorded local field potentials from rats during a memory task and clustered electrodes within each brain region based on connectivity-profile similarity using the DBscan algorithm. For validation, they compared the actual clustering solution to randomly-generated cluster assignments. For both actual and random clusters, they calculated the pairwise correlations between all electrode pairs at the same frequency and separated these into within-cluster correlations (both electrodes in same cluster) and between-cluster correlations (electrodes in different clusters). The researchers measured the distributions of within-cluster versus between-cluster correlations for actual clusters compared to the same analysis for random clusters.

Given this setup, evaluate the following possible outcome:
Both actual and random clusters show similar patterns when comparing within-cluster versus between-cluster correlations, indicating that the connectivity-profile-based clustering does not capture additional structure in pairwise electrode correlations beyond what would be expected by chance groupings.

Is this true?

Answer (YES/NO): NO